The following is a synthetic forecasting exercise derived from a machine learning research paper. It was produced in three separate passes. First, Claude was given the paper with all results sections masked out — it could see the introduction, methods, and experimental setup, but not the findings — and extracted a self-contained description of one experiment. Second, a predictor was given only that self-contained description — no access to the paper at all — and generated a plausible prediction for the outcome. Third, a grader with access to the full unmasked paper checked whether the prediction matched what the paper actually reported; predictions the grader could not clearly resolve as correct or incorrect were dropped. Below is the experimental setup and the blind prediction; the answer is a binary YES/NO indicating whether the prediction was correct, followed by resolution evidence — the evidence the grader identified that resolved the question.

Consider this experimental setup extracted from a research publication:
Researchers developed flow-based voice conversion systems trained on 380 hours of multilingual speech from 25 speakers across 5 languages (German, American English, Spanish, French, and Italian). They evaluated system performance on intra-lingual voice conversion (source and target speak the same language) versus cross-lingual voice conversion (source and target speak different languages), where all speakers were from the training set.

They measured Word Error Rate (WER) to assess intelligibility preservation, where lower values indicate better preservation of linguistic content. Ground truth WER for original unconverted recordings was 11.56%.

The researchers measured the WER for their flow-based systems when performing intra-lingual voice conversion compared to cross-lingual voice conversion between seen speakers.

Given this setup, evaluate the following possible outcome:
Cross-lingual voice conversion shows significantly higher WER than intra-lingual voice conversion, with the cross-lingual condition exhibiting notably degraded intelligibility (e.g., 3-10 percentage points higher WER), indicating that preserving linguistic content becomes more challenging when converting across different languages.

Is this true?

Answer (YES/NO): NO